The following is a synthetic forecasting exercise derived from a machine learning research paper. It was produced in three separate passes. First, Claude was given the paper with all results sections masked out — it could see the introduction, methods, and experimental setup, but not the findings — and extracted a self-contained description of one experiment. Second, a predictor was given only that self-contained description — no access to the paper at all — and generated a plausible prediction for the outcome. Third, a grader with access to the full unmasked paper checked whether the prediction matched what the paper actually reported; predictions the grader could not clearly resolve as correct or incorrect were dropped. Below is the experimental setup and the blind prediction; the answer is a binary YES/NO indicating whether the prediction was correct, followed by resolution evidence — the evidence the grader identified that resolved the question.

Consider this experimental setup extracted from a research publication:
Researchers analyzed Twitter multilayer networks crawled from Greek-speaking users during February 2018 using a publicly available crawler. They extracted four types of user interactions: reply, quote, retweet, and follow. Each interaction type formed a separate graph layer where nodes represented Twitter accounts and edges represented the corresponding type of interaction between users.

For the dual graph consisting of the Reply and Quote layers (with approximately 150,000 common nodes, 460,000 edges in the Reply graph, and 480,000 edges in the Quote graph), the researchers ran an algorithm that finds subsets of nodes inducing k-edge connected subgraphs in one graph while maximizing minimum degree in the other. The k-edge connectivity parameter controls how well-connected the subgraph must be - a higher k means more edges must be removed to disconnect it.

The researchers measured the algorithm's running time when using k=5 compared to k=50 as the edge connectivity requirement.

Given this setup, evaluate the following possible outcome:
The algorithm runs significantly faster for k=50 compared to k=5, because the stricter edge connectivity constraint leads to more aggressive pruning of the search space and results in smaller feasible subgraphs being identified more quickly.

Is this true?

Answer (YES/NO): YES